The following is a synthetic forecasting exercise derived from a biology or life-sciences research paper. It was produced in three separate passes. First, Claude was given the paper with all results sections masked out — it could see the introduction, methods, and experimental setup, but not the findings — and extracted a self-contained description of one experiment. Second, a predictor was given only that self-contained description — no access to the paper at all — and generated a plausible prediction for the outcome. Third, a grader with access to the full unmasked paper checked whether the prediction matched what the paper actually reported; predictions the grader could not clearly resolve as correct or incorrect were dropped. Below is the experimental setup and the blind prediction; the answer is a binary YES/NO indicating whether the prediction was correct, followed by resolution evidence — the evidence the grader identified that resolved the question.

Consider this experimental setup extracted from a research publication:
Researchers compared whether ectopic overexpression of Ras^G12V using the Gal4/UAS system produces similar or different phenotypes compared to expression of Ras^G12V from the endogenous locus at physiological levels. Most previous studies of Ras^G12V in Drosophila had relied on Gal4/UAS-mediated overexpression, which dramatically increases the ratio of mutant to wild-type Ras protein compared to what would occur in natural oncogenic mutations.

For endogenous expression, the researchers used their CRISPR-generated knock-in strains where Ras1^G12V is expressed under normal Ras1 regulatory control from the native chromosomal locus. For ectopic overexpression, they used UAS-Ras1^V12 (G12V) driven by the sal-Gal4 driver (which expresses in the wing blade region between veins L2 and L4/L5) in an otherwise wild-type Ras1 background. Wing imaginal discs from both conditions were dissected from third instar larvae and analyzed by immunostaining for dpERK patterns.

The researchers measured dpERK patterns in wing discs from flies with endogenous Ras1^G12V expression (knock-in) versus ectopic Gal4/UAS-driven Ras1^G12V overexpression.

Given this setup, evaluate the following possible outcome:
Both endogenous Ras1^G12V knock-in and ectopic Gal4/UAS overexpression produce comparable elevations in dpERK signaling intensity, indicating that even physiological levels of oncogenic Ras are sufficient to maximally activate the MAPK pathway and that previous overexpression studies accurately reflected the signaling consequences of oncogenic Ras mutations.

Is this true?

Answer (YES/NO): NO